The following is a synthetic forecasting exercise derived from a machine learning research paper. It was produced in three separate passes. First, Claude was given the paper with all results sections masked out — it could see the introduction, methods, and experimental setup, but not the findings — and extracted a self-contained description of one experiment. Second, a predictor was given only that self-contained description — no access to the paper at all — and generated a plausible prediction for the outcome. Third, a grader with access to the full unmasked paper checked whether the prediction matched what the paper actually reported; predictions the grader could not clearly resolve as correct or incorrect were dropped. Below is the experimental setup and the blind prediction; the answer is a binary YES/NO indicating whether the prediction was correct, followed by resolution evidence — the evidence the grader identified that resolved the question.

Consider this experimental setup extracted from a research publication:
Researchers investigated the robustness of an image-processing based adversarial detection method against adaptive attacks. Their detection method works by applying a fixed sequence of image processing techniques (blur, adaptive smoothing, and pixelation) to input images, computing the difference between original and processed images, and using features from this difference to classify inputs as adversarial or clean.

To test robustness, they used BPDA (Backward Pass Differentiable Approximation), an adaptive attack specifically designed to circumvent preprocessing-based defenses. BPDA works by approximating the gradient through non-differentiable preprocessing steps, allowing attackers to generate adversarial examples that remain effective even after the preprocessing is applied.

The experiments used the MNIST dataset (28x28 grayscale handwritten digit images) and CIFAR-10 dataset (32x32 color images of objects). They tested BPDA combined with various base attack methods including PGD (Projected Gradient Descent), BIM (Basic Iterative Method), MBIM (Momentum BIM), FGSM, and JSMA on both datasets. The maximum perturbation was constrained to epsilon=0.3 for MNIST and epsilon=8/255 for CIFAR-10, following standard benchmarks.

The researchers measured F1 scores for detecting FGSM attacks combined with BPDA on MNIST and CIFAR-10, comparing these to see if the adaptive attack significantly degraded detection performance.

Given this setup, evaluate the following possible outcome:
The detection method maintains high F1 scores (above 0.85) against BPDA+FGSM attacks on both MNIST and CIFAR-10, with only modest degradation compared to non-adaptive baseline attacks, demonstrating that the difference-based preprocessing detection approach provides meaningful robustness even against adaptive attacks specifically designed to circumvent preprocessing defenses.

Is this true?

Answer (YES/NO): YES